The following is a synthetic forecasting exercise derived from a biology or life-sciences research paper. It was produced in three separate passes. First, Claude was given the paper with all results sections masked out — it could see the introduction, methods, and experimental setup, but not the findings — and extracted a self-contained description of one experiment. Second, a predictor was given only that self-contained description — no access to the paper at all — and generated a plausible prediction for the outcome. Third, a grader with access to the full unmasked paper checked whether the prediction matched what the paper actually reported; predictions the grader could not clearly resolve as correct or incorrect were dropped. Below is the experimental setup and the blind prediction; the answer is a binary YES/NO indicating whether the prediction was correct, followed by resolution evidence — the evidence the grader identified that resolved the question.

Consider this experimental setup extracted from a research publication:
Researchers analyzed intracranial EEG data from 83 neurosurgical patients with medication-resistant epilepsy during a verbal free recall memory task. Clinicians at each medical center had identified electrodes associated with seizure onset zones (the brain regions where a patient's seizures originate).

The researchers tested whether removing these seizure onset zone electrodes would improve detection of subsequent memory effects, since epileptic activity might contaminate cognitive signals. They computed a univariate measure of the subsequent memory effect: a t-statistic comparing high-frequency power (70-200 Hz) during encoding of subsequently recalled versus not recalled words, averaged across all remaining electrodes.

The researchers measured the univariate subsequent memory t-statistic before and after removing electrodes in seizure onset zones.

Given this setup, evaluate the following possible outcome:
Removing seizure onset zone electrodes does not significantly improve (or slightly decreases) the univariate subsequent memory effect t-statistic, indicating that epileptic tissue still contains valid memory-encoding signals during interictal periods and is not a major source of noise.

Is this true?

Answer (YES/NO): YES